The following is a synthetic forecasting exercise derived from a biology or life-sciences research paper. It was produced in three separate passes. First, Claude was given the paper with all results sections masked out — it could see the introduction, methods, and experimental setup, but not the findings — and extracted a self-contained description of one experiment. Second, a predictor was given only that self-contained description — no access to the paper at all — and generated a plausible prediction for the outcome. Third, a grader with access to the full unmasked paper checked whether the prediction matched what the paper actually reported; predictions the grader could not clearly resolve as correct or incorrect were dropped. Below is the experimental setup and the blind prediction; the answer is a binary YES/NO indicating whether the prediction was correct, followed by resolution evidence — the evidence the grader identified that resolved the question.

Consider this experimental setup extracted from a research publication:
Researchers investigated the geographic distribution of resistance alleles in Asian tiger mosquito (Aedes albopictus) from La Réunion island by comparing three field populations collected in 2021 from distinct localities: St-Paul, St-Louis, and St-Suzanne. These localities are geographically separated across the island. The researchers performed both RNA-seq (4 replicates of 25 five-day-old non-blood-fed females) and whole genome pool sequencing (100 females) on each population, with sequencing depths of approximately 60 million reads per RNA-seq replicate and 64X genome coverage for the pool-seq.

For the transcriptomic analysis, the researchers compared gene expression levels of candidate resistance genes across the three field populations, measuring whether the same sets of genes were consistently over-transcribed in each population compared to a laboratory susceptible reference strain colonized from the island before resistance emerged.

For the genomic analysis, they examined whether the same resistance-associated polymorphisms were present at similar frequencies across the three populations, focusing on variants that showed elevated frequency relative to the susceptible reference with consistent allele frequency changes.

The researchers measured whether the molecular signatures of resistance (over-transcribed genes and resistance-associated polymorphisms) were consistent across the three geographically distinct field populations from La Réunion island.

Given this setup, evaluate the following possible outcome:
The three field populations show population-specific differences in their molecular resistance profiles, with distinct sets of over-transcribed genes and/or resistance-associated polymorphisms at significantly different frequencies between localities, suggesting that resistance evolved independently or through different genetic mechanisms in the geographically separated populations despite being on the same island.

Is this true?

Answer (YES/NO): NO